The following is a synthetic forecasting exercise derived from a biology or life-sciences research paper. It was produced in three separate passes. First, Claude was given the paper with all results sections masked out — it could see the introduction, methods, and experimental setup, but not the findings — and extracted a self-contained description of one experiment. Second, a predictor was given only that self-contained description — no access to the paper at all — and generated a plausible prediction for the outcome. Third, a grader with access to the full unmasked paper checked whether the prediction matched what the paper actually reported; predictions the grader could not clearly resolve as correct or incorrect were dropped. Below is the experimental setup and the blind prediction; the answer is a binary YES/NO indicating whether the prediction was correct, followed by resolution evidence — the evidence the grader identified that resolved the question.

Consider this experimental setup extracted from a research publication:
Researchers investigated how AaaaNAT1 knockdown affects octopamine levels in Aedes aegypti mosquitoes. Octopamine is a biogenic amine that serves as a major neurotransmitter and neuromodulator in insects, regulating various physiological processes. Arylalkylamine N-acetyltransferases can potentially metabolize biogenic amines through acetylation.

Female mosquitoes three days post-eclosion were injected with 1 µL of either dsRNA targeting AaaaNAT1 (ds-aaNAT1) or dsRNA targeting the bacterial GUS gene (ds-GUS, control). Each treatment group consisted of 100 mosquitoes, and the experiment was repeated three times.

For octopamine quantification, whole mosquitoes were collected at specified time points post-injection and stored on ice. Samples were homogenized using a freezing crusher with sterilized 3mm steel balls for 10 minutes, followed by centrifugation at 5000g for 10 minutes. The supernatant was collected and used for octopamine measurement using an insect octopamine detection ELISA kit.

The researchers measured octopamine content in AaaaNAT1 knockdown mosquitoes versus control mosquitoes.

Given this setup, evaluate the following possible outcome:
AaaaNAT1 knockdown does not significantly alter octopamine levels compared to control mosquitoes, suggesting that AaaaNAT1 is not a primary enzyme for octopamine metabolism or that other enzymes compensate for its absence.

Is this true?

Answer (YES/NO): NO